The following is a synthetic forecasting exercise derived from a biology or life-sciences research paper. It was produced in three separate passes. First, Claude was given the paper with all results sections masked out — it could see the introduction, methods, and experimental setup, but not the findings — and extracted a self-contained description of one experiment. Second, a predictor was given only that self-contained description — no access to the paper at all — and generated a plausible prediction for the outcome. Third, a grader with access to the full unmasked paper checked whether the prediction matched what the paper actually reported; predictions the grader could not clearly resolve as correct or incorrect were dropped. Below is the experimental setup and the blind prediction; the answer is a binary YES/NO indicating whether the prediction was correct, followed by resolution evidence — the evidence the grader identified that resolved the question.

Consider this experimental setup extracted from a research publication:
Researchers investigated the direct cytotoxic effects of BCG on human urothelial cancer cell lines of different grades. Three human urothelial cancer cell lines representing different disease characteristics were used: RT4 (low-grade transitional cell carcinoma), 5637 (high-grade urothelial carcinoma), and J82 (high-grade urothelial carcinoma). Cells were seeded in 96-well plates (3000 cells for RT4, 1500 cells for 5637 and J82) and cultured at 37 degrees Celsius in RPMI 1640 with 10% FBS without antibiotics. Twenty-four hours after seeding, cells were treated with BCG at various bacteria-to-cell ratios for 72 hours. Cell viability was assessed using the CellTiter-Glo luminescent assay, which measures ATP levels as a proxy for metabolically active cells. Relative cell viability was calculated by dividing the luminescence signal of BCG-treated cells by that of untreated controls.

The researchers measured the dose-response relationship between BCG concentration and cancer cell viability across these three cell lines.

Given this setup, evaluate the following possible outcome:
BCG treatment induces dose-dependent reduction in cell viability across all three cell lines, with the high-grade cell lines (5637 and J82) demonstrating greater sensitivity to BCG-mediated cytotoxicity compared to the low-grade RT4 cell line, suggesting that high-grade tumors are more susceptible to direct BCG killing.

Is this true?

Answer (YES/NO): NO